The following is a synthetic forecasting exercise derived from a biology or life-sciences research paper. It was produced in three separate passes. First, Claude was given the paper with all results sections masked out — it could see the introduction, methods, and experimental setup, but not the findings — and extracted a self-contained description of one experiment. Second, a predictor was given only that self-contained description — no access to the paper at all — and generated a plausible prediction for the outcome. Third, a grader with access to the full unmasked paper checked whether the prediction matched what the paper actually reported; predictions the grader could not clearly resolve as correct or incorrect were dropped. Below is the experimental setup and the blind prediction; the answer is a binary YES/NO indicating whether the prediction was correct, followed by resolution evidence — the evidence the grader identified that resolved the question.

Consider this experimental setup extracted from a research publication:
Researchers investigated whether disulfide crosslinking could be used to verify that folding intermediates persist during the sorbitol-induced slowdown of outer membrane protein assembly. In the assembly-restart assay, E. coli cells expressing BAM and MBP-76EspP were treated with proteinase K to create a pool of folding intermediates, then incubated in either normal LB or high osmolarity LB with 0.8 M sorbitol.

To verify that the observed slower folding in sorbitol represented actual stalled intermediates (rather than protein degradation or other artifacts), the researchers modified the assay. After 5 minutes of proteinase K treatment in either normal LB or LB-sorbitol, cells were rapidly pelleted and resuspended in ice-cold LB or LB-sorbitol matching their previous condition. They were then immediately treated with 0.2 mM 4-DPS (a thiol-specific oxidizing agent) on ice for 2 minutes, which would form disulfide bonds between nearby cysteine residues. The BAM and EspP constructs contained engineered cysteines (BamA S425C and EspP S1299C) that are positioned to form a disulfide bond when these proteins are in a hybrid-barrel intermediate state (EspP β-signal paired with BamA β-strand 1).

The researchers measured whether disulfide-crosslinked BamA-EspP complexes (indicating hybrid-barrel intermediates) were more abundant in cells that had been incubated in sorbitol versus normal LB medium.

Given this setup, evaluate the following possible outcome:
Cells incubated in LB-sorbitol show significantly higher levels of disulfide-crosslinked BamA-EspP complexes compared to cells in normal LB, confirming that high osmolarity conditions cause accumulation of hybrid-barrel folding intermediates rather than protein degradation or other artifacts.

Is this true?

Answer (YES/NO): YES